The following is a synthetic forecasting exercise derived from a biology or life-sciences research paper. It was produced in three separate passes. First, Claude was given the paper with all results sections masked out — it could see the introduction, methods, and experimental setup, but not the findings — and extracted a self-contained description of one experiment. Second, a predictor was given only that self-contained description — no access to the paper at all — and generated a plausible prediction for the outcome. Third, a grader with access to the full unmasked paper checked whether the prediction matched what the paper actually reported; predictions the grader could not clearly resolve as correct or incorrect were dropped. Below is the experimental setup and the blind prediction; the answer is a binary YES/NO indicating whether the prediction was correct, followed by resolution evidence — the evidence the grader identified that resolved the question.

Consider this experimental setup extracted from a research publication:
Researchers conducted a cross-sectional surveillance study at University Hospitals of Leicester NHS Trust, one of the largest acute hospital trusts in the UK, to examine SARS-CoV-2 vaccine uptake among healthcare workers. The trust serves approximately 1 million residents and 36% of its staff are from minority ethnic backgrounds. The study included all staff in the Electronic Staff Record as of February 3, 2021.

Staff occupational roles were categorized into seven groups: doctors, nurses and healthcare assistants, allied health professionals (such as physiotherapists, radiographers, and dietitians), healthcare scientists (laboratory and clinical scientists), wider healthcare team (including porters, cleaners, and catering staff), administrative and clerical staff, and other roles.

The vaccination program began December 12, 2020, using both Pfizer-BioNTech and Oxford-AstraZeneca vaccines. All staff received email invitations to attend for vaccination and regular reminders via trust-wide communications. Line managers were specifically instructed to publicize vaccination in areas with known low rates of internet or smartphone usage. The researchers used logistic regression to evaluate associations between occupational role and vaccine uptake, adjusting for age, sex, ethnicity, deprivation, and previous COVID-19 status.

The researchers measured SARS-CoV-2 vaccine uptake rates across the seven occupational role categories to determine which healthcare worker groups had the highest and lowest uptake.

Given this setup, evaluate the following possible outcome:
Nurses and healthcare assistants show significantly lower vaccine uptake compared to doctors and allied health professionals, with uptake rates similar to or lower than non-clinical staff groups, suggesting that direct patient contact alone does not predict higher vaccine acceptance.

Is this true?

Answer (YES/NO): NO